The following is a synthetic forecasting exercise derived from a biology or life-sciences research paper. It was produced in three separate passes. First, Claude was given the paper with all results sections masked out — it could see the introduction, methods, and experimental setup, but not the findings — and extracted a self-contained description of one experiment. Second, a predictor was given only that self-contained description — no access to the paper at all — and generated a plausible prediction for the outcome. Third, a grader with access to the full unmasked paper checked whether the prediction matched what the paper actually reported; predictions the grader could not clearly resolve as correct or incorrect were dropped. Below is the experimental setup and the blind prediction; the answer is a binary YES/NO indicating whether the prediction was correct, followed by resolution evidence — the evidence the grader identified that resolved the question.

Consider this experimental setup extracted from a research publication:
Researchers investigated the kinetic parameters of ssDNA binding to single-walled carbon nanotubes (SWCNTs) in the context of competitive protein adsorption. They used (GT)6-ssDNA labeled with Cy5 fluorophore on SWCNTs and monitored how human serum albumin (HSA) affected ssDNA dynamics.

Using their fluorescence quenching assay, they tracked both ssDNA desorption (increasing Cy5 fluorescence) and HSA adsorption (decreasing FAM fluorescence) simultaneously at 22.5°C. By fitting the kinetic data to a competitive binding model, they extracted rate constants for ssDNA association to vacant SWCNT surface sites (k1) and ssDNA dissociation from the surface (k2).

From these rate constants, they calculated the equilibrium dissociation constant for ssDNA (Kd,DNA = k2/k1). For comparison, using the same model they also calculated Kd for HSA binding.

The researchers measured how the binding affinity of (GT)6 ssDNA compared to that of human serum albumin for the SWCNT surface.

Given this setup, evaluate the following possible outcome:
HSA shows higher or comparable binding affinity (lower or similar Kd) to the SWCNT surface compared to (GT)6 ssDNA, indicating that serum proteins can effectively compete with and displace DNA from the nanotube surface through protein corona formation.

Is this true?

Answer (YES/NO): NO